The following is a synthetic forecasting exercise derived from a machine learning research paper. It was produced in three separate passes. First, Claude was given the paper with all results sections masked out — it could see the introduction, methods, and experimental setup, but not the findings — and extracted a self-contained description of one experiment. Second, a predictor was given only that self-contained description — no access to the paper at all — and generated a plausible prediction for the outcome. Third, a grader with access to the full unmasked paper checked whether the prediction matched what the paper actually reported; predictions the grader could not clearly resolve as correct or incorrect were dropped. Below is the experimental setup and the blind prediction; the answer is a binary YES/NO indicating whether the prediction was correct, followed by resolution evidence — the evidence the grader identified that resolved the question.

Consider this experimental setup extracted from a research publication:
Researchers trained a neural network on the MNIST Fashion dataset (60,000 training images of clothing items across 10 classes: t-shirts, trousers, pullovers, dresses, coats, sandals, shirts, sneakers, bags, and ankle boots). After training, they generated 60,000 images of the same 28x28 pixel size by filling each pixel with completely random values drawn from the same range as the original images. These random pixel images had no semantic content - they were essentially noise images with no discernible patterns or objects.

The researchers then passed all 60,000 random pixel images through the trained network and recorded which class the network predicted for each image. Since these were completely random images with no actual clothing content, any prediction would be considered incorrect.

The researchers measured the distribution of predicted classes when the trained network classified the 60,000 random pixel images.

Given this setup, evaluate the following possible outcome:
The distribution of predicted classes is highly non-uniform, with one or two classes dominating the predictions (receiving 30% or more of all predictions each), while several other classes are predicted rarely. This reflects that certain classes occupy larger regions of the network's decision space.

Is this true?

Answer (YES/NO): YES